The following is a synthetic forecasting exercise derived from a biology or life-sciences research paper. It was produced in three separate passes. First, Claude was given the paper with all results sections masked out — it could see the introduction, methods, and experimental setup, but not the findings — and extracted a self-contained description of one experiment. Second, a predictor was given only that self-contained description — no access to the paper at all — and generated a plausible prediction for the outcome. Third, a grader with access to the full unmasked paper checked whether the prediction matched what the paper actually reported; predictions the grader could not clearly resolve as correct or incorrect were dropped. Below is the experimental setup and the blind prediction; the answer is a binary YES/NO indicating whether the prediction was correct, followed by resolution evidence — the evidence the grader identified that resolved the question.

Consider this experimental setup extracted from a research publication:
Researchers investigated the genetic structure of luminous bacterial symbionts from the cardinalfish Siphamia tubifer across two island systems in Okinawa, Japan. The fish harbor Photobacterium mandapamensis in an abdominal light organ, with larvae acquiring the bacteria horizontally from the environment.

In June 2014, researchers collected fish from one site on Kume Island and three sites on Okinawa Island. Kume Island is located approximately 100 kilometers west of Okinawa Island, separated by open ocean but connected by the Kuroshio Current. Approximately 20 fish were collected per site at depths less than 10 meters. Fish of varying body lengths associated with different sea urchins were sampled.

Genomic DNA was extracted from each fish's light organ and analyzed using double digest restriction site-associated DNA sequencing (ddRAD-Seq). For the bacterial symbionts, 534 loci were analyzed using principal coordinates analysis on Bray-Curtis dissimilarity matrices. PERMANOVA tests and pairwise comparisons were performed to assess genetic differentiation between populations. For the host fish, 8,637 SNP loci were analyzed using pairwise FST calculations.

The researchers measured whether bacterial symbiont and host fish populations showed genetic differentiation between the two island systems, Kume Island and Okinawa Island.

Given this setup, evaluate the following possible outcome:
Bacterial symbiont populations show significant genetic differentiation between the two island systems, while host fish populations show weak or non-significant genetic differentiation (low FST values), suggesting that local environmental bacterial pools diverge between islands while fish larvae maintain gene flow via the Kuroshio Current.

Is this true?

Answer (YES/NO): YES